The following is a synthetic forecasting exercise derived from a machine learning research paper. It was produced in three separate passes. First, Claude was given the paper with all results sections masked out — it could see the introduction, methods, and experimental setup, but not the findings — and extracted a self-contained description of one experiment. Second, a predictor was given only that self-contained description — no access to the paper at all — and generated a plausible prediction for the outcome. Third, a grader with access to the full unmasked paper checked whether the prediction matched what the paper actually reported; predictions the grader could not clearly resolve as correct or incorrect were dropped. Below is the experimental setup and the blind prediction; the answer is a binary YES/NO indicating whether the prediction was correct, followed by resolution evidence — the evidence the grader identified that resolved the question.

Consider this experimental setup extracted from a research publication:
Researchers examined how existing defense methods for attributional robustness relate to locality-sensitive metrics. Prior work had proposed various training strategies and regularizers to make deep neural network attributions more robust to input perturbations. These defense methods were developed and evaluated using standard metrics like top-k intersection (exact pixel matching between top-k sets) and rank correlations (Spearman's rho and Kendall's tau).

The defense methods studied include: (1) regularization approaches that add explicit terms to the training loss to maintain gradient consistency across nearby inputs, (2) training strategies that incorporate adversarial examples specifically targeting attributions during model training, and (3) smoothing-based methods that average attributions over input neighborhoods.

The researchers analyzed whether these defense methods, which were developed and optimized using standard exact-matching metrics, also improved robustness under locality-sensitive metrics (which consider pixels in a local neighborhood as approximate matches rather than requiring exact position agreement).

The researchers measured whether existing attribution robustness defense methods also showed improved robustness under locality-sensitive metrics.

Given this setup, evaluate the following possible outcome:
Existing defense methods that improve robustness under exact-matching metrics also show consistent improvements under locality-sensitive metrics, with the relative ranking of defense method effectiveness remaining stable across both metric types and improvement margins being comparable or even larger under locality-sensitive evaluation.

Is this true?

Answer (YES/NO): NO